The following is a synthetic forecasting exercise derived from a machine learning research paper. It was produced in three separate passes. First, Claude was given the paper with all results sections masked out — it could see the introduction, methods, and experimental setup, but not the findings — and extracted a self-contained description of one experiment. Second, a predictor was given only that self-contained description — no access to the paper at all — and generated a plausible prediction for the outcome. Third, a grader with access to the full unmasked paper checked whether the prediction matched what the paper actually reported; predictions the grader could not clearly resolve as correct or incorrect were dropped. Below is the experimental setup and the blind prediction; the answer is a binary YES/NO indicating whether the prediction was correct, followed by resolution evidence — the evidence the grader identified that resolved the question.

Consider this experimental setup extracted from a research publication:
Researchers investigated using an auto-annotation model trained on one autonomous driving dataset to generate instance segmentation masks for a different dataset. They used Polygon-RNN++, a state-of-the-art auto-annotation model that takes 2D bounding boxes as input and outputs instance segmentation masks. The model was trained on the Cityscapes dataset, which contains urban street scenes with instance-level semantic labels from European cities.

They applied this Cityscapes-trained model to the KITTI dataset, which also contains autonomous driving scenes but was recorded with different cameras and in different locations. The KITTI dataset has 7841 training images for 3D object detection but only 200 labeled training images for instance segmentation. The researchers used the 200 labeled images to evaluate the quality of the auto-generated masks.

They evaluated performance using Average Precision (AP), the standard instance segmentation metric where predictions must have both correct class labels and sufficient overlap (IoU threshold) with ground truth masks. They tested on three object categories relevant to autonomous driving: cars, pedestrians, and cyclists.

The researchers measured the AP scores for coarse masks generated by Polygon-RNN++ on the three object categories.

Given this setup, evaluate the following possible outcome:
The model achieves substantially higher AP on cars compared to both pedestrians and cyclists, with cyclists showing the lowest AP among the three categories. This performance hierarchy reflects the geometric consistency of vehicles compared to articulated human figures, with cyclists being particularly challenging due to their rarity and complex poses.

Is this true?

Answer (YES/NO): YES